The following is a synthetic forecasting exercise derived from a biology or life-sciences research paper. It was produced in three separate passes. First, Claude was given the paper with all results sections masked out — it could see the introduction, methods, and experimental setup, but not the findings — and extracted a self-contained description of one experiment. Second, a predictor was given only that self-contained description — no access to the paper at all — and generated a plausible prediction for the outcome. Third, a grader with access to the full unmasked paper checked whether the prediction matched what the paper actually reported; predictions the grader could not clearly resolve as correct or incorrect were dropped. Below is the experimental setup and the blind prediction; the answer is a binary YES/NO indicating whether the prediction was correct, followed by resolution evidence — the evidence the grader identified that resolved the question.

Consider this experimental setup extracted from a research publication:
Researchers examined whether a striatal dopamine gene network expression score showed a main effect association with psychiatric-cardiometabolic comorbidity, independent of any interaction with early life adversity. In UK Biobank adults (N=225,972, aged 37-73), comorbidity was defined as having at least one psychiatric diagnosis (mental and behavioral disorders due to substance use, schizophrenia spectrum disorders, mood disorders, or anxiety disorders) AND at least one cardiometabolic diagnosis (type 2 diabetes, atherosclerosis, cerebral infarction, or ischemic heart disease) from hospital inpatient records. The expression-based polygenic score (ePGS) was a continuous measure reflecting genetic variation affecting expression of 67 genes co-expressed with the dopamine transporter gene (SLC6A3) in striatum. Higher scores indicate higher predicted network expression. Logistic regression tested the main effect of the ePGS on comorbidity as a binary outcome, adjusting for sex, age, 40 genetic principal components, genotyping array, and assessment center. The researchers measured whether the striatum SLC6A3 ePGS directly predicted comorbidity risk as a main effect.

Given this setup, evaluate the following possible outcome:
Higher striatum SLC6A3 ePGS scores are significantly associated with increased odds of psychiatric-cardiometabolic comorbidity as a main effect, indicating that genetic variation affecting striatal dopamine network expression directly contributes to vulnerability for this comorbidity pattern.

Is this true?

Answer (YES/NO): NO